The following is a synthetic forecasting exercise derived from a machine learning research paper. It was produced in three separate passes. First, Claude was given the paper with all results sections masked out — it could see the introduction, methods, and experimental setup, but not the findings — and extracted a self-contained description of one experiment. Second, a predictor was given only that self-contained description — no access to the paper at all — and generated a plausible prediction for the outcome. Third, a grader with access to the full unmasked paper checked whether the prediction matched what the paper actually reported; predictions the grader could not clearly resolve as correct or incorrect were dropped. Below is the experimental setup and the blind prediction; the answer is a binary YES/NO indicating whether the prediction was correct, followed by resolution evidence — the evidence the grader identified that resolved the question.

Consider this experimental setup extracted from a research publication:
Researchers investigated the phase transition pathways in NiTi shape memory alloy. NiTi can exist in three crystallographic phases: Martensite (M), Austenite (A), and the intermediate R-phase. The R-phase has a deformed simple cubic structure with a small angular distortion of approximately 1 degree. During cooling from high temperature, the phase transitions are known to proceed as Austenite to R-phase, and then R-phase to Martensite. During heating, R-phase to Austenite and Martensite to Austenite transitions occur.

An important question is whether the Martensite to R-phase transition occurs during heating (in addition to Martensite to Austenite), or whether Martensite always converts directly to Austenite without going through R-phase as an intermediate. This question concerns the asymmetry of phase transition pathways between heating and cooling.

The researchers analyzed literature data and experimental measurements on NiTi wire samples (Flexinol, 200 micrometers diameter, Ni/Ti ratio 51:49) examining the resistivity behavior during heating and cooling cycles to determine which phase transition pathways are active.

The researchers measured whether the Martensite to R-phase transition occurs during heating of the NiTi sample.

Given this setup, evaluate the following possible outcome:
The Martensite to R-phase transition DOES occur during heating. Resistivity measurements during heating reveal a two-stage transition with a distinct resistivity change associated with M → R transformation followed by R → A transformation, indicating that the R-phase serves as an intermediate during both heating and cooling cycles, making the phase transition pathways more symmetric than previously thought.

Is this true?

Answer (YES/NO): NO